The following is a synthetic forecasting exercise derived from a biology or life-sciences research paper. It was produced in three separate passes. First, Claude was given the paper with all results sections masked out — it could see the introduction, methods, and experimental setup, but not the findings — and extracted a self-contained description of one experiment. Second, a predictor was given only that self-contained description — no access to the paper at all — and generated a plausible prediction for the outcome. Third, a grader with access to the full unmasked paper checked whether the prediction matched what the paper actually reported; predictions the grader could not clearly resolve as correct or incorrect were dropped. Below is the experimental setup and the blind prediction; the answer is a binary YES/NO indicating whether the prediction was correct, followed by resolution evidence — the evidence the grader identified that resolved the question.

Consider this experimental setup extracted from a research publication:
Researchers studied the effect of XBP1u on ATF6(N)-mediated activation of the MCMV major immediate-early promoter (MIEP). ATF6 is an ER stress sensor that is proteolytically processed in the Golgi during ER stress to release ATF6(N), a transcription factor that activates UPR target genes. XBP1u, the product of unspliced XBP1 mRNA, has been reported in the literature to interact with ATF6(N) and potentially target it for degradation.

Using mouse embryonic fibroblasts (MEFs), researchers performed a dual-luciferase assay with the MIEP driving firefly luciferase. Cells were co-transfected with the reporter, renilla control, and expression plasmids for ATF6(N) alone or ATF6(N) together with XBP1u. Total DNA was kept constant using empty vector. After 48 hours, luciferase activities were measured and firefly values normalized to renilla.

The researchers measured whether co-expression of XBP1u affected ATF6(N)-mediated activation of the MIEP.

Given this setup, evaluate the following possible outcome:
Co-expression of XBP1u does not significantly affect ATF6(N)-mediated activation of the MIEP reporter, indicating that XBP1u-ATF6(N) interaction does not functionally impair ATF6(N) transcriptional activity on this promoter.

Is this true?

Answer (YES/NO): NO